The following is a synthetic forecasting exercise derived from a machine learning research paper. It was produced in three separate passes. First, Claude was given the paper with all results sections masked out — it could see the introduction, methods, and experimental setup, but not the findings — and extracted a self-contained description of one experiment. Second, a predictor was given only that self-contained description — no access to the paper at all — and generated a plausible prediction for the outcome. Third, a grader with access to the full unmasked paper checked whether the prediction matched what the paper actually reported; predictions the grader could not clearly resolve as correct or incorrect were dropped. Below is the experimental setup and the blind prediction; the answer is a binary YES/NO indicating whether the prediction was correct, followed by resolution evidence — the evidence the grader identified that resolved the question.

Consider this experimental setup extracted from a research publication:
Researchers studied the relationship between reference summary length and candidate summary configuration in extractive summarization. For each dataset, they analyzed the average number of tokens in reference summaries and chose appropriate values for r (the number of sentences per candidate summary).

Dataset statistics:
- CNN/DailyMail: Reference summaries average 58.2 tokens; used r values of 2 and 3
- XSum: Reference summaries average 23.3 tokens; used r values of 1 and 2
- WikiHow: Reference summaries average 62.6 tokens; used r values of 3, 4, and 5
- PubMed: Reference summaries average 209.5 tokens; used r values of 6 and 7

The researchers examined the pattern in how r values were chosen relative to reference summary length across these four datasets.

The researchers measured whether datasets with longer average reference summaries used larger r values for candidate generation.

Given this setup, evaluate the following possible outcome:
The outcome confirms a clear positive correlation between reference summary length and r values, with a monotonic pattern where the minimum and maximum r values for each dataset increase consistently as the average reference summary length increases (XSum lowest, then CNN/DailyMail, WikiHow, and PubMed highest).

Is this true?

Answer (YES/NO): YES